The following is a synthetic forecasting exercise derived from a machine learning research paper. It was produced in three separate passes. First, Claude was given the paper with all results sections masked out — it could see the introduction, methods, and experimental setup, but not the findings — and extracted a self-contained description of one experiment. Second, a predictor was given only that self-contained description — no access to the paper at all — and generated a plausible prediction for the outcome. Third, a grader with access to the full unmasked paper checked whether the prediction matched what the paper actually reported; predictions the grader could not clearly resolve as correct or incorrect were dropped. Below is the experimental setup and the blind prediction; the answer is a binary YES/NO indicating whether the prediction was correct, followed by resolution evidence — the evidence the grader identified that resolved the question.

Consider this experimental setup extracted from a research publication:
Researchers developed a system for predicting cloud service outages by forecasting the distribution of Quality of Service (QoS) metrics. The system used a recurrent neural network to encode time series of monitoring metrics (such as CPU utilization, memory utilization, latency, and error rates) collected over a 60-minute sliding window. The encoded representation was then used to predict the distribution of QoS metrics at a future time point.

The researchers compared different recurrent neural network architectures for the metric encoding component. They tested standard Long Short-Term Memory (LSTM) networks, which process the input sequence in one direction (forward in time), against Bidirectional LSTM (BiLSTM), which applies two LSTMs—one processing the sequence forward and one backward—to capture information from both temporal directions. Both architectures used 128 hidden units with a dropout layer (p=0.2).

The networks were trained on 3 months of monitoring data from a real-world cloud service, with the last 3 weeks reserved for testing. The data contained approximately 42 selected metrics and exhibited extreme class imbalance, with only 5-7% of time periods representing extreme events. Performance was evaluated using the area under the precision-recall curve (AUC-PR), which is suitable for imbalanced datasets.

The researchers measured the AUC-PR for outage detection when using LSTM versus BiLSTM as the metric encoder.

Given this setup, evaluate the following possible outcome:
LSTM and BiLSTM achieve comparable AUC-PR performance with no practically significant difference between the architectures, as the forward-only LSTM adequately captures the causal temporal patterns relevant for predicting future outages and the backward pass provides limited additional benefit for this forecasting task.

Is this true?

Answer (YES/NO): NO